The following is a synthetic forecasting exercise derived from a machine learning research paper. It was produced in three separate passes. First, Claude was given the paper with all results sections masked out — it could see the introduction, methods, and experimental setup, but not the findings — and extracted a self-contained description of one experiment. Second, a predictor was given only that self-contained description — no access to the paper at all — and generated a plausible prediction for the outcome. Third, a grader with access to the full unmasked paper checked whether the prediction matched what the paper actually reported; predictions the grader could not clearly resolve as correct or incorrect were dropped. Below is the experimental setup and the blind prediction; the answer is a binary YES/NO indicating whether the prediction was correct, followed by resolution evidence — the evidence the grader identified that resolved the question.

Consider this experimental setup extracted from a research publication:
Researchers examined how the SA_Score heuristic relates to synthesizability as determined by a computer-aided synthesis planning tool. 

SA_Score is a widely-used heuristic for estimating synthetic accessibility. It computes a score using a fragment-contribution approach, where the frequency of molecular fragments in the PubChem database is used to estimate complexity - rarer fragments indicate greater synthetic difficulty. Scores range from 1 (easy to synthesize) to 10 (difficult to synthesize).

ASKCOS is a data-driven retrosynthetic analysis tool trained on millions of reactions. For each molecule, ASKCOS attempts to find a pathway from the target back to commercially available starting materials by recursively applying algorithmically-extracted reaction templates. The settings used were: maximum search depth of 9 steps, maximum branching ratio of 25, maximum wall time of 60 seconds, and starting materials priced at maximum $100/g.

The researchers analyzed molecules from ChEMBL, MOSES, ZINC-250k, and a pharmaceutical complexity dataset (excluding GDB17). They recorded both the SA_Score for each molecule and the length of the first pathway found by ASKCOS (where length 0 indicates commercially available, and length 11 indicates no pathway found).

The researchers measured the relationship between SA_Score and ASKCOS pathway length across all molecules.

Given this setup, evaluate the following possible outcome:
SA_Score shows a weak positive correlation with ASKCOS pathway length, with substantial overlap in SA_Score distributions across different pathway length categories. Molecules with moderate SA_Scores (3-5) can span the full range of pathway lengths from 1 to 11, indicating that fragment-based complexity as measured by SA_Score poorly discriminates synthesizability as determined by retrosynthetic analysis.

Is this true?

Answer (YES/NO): NO